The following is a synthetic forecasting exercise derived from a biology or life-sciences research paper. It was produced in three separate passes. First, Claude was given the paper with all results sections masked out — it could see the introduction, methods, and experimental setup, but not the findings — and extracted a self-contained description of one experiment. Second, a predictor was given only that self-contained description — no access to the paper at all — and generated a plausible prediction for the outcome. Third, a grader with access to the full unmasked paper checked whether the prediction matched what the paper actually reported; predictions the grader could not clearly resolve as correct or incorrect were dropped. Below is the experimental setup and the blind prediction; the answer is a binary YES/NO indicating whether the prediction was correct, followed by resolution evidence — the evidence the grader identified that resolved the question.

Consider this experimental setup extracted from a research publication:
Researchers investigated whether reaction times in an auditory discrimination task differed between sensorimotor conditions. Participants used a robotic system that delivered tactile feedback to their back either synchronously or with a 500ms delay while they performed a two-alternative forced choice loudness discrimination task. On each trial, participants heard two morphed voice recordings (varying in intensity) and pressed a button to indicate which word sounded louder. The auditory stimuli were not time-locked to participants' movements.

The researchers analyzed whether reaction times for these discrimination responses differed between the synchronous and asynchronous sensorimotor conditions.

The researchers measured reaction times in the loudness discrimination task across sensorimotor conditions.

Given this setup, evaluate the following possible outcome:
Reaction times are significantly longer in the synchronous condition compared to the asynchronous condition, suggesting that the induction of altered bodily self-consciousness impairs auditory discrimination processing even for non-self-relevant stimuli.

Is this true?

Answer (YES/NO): NO